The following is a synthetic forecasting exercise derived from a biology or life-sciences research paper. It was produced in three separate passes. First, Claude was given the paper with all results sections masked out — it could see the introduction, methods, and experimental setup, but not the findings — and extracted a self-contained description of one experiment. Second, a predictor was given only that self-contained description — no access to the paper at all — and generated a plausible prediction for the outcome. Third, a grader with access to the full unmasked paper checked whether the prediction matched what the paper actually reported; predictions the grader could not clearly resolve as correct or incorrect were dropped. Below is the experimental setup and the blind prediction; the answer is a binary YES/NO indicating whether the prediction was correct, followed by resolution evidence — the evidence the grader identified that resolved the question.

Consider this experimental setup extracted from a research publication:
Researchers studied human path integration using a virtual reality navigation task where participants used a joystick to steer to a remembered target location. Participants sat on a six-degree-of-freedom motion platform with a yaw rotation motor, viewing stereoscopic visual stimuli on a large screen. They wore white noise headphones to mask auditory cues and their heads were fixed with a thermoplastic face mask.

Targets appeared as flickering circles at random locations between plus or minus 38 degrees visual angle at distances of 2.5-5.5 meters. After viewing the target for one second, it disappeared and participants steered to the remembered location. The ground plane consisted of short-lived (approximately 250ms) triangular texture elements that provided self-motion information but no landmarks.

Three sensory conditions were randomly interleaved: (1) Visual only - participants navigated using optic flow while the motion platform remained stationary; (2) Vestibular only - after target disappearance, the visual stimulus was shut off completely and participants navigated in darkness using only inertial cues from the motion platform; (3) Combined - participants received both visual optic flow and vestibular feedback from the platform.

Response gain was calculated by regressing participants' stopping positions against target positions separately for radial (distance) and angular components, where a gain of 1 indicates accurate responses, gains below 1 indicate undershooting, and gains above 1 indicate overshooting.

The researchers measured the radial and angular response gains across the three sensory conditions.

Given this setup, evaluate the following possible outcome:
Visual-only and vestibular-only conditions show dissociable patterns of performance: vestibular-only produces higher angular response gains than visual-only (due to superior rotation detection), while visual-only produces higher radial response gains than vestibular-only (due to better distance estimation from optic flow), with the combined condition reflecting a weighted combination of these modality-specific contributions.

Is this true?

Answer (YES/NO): NO